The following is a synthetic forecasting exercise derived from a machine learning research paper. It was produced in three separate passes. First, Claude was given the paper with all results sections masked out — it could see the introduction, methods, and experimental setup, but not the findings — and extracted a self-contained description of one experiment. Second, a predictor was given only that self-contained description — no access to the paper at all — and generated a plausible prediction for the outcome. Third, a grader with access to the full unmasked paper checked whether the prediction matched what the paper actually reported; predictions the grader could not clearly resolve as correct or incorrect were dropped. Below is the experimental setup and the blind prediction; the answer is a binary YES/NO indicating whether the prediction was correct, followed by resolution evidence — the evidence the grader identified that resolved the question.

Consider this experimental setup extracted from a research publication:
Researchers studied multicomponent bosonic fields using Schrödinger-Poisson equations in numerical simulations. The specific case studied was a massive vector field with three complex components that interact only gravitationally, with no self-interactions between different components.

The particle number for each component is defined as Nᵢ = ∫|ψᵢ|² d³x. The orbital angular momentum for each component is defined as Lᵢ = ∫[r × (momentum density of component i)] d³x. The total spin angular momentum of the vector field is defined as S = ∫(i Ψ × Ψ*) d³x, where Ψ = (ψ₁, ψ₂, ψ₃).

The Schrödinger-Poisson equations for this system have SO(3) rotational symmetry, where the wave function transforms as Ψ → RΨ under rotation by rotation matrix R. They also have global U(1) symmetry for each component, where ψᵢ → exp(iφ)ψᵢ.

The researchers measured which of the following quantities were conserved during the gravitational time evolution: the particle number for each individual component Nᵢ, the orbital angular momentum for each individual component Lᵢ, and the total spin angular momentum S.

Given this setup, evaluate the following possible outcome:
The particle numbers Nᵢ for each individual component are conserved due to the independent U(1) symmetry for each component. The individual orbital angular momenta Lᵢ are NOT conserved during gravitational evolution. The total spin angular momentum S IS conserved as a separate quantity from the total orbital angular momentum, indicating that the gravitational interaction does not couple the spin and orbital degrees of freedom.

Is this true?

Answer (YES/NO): NO